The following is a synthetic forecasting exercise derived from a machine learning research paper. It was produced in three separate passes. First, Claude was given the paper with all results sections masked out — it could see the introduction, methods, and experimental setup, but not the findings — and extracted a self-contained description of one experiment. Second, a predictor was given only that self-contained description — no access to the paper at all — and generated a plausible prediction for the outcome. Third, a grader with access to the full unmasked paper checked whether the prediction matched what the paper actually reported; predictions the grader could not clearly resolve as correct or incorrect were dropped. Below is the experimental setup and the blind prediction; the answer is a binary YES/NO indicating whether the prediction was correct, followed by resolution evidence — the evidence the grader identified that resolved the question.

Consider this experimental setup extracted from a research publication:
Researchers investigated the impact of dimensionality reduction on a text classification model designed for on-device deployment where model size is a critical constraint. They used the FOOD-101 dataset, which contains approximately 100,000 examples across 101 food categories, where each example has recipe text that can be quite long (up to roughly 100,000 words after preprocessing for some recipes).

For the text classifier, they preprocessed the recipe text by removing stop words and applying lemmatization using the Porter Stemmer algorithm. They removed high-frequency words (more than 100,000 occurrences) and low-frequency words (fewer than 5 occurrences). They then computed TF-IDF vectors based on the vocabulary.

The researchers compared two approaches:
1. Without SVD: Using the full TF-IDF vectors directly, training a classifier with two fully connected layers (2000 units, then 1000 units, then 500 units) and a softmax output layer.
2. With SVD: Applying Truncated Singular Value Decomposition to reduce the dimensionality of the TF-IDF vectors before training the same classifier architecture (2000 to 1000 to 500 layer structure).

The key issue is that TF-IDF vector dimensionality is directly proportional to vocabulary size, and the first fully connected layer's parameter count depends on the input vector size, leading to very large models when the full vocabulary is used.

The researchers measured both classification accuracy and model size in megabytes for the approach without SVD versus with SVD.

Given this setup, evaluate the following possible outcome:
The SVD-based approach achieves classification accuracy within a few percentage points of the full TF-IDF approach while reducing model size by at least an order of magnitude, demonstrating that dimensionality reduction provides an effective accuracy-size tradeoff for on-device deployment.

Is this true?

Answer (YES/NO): YES